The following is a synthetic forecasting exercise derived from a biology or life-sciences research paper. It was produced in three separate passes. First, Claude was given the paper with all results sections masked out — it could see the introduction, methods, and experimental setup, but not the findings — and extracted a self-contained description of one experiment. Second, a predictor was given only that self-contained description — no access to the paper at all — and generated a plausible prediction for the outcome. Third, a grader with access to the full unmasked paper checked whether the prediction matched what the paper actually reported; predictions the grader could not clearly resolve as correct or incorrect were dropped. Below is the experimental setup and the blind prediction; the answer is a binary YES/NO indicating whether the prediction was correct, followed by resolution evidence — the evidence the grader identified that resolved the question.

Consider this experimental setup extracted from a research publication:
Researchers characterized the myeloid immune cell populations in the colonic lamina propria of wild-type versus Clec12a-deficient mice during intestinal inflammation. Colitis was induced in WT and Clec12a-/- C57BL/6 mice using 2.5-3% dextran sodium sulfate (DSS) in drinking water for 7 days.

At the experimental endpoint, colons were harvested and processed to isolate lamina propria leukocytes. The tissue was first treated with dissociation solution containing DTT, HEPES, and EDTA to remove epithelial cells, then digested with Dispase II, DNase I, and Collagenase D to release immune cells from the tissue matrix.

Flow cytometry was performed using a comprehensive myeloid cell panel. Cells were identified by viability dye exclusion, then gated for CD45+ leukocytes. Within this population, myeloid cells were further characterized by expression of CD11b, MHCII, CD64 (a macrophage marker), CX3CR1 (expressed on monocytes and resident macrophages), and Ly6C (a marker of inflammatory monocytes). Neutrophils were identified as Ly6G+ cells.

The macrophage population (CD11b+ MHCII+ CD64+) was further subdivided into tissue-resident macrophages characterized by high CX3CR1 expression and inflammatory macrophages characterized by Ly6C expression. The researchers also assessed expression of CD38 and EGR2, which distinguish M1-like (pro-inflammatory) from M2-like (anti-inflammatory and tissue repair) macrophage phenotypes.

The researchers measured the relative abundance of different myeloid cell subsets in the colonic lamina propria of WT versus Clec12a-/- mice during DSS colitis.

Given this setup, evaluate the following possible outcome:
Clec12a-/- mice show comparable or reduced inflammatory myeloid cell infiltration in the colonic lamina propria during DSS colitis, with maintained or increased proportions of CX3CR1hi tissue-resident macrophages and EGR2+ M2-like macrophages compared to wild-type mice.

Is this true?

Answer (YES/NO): NO